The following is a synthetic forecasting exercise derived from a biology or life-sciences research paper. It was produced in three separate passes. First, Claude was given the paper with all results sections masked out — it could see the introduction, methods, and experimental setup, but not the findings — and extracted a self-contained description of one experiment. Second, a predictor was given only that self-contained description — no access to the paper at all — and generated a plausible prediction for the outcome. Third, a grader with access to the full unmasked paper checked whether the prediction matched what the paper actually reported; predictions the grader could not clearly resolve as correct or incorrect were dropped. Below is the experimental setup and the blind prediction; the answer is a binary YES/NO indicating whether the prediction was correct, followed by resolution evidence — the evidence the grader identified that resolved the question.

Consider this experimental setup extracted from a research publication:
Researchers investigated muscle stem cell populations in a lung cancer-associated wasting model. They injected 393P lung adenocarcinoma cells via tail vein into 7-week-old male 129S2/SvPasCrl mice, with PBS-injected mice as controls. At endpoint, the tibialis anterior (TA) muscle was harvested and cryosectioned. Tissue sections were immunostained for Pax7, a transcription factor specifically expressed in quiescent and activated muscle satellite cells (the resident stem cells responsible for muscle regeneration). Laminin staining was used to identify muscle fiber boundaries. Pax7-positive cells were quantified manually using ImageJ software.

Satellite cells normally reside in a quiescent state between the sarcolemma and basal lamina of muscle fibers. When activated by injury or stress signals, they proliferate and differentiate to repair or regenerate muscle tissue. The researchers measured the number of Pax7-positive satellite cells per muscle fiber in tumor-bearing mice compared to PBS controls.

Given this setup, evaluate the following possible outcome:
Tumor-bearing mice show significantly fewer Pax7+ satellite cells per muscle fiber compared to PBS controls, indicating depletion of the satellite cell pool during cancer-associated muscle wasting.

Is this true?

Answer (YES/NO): NO